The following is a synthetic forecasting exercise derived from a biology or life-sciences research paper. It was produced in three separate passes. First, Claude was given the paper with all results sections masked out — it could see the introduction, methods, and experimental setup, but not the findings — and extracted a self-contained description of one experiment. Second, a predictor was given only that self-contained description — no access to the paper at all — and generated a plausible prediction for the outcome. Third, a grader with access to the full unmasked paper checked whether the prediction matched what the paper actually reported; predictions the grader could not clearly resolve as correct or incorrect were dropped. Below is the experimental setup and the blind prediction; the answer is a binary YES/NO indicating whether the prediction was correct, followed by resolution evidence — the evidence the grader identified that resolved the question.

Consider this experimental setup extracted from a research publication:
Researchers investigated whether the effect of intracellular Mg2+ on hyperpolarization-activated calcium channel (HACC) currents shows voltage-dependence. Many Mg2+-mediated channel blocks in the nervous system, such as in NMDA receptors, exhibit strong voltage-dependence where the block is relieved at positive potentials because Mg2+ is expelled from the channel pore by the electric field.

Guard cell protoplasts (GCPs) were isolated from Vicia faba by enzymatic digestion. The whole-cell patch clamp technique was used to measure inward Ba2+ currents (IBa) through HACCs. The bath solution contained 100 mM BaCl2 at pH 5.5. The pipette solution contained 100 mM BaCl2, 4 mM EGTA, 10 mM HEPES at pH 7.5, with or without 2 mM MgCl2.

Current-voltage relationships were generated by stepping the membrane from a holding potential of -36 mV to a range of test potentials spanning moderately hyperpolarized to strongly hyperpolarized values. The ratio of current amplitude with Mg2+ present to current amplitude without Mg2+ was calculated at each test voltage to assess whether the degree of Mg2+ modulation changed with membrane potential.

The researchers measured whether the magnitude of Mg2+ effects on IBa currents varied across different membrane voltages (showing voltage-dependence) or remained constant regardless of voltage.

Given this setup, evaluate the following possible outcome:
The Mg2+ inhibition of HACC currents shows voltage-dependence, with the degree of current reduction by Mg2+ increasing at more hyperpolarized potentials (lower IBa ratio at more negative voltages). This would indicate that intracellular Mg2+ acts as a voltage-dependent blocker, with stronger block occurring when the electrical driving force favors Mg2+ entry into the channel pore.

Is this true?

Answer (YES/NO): NO